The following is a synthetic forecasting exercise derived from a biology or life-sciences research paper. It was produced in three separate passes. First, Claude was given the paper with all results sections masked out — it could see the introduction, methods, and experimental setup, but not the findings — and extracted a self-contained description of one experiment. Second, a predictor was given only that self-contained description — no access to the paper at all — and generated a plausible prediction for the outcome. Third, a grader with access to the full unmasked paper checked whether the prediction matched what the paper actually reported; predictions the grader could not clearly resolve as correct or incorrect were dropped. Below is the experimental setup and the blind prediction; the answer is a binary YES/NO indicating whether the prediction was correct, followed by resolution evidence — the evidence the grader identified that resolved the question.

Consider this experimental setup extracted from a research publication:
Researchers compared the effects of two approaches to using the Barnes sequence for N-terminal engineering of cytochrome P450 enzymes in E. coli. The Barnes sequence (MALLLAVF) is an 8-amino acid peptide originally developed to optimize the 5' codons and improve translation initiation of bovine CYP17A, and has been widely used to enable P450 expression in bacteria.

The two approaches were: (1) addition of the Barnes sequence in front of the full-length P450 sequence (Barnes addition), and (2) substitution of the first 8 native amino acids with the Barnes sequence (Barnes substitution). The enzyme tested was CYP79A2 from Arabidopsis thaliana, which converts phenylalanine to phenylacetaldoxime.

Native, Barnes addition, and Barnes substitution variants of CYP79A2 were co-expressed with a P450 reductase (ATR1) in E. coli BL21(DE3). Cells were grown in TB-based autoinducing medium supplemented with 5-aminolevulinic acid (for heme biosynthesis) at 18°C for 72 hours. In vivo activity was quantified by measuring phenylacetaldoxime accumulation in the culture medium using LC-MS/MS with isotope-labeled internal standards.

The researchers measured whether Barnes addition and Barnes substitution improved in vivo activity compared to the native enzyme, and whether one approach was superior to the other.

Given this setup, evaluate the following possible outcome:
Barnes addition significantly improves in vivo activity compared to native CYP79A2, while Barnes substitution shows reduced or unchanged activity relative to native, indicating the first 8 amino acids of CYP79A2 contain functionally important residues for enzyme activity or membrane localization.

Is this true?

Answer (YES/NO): YES